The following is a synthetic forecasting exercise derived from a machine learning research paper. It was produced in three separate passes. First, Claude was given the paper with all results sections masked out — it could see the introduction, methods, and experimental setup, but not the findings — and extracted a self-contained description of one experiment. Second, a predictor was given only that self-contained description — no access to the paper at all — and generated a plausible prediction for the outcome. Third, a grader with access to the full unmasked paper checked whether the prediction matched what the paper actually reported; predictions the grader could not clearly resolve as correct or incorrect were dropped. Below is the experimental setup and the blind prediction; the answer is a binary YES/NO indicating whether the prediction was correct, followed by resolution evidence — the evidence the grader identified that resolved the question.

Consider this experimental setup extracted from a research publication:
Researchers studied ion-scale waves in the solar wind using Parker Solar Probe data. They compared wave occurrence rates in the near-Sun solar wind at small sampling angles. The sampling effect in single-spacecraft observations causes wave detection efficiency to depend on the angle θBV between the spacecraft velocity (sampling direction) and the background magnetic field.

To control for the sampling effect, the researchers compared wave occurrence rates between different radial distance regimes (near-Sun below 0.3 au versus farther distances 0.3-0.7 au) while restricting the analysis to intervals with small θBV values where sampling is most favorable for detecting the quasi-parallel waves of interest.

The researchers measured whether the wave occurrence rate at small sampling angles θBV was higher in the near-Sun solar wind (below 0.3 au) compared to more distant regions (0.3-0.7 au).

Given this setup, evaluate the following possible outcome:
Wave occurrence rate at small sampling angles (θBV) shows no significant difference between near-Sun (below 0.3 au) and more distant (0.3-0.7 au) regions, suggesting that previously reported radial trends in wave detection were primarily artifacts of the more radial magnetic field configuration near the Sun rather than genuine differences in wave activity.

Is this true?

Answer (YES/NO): NO